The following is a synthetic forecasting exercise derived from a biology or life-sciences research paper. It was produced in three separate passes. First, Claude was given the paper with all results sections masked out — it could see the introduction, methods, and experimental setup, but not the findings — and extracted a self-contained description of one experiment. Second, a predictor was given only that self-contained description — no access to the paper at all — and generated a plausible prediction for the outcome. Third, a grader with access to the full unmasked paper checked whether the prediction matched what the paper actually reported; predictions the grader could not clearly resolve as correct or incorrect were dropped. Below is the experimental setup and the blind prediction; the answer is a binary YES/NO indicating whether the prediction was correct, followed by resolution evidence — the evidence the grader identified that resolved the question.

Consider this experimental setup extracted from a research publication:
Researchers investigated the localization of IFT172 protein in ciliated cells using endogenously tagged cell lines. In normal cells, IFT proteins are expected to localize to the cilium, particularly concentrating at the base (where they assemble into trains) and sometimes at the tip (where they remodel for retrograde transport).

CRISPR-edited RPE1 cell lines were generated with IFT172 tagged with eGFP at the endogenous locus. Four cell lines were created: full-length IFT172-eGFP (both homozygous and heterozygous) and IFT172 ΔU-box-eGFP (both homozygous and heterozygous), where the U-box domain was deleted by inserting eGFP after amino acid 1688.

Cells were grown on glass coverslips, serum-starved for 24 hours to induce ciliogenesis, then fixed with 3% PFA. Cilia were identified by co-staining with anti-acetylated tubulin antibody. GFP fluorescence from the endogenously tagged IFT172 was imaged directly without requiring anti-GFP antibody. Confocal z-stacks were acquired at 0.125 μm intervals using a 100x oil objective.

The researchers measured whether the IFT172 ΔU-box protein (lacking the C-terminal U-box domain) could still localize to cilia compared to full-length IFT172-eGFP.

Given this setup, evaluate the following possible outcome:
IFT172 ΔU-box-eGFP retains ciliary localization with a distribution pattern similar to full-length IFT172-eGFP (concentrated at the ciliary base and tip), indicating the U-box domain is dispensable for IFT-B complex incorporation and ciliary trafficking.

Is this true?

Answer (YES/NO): YES